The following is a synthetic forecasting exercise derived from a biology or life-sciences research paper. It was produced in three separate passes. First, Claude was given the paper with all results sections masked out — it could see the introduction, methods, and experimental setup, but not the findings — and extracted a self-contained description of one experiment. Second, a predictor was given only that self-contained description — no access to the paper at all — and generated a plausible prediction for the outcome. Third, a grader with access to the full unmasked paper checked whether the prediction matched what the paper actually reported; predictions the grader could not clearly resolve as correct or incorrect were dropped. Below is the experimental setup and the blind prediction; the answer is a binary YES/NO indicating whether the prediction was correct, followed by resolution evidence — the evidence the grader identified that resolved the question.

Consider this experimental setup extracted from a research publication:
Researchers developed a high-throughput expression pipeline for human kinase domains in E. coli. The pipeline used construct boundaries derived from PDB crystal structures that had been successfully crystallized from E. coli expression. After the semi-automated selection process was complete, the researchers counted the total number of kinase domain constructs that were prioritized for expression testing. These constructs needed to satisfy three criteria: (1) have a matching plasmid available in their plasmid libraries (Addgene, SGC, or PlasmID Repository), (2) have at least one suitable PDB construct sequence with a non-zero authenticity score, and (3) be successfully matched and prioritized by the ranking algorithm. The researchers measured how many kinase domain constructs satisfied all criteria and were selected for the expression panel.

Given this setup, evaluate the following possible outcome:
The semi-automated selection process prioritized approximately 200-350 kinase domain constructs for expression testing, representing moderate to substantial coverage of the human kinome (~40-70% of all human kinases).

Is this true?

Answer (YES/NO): NO